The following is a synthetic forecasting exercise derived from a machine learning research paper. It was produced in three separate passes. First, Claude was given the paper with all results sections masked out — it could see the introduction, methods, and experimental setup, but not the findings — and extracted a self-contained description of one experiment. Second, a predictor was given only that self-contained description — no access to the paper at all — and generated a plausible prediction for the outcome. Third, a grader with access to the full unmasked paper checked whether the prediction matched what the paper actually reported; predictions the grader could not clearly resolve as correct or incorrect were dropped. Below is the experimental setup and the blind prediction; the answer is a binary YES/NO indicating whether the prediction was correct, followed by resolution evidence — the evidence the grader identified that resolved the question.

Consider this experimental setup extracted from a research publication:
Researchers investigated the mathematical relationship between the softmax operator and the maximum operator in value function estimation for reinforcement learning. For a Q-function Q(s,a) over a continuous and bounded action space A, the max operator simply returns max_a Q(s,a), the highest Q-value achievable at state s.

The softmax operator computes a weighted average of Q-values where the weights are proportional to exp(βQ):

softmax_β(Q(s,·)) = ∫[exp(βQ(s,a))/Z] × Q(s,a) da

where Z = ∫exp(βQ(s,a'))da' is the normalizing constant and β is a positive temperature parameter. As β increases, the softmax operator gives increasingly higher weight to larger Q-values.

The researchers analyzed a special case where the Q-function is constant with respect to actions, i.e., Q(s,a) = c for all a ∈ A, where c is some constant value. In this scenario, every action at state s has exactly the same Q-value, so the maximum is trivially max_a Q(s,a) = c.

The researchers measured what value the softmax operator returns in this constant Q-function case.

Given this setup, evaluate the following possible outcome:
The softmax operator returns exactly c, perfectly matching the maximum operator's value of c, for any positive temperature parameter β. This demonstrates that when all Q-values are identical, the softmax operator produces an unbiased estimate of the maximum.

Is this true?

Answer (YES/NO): YES